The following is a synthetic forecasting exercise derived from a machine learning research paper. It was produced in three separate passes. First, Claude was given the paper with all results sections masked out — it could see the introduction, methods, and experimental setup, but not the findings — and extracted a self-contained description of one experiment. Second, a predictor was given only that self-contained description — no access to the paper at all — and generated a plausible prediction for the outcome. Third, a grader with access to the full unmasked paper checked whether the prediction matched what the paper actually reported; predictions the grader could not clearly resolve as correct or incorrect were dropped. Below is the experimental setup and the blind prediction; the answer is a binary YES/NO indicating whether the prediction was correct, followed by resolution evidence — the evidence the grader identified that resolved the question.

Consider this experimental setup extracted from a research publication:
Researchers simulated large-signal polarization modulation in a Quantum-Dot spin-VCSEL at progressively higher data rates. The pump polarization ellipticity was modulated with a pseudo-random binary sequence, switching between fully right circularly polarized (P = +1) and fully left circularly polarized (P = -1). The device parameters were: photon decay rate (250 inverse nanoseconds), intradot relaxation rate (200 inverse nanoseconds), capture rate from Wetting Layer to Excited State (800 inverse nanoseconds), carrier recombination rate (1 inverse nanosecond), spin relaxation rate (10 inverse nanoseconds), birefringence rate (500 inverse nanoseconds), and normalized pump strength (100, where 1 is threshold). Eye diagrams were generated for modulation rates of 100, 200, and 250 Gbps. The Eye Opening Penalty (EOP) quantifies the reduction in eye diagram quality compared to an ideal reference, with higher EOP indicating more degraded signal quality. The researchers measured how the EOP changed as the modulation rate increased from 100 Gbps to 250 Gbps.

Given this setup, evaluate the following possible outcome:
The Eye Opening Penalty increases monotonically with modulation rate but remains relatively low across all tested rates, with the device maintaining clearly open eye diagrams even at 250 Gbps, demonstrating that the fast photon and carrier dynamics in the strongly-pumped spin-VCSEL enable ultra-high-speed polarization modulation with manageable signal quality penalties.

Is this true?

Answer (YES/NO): YES